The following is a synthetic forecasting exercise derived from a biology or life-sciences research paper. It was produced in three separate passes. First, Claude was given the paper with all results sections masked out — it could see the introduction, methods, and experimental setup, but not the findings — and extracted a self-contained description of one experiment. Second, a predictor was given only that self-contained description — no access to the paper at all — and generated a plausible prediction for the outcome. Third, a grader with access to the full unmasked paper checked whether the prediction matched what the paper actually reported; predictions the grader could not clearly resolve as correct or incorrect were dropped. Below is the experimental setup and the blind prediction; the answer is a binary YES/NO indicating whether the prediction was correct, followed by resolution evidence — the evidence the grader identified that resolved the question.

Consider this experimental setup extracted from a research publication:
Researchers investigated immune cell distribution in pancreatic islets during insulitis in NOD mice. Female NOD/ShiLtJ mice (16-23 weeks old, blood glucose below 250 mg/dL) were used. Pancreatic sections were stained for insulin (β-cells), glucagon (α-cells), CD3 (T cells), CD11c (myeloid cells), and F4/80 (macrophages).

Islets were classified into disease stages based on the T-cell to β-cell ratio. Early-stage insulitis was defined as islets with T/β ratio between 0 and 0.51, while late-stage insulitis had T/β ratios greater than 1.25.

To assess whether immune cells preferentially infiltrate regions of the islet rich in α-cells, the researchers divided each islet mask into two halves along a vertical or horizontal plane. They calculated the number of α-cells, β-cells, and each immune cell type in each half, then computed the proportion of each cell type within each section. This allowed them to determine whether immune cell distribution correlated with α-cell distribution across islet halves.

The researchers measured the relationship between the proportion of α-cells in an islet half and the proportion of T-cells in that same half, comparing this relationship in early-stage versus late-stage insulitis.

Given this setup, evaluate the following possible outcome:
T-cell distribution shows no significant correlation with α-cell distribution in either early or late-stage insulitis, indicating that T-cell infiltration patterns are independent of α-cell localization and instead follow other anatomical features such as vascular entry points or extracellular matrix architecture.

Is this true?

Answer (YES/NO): NO